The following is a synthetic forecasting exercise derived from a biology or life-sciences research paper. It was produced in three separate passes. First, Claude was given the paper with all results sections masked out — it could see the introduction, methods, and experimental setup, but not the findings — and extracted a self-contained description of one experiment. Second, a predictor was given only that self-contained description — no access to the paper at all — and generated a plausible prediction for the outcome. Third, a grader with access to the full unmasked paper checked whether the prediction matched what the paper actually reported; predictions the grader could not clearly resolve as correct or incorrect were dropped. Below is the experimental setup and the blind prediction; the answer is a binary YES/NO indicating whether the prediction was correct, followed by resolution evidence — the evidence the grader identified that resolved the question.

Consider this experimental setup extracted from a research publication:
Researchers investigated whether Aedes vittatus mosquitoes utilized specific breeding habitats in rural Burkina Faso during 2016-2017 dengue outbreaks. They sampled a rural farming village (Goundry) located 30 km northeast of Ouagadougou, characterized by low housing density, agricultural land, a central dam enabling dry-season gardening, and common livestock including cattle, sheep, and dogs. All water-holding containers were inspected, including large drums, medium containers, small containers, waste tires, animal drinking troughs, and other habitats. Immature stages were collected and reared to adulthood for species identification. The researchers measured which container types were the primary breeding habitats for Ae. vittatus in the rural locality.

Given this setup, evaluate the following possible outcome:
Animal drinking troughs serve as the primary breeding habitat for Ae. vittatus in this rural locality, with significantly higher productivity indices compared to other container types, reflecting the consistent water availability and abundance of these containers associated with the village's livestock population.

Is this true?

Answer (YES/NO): YES